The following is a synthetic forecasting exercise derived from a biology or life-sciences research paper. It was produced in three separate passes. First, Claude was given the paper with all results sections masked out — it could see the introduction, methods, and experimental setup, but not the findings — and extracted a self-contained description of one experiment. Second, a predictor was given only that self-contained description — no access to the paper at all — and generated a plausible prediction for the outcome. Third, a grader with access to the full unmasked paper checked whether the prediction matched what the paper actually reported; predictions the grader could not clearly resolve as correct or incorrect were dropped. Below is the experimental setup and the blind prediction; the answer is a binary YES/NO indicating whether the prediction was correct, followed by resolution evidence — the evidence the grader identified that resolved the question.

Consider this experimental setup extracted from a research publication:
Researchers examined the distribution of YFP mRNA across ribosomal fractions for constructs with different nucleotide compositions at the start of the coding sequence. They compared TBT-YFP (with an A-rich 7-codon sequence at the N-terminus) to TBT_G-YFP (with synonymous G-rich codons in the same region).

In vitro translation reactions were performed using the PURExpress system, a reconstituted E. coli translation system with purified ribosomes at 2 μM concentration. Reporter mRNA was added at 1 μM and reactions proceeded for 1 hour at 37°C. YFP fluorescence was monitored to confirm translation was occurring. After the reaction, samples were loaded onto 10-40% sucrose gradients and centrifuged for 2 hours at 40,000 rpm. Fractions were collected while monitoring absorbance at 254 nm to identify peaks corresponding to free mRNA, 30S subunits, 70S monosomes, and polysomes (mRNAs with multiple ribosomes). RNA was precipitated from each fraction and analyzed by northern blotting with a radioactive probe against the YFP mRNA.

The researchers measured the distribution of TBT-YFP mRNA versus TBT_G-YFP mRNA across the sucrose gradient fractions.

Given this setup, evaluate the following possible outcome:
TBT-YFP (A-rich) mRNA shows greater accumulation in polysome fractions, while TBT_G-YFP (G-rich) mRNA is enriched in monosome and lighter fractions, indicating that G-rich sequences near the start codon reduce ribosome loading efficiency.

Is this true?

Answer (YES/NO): YES